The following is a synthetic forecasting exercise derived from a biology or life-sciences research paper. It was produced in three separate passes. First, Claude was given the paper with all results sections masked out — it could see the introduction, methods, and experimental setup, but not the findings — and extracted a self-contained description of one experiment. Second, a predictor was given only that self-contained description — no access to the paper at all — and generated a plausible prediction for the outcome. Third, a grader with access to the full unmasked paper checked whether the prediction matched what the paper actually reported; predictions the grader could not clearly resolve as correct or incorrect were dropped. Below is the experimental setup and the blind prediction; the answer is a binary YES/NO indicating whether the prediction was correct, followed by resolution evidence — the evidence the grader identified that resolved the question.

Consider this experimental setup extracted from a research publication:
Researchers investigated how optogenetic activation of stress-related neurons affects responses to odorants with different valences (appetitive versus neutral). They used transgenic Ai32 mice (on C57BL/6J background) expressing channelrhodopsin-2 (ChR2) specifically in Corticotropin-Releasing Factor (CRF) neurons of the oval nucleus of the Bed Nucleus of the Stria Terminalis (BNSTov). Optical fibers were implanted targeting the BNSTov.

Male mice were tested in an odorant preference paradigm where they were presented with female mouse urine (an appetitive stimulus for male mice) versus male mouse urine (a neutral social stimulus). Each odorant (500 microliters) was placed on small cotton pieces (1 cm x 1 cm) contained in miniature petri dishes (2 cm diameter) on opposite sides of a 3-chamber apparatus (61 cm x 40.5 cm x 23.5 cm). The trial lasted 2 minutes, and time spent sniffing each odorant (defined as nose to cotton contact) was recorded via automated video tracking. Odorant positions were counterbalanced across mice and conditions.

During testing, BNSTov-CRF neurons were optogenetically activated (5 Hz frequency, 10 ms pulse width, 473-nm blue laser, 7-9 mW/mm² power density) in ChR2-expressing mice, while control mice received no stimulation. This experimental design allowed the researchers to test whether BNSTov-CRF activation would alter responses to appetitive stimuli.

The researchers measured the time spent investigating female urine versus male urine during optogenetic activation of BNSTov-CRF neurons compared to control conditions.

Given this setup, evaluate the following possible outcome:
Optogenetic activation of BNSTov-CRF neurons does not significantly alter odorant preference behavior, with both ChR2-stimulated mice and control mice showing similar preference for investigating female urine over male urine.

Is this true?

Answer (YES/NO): NO